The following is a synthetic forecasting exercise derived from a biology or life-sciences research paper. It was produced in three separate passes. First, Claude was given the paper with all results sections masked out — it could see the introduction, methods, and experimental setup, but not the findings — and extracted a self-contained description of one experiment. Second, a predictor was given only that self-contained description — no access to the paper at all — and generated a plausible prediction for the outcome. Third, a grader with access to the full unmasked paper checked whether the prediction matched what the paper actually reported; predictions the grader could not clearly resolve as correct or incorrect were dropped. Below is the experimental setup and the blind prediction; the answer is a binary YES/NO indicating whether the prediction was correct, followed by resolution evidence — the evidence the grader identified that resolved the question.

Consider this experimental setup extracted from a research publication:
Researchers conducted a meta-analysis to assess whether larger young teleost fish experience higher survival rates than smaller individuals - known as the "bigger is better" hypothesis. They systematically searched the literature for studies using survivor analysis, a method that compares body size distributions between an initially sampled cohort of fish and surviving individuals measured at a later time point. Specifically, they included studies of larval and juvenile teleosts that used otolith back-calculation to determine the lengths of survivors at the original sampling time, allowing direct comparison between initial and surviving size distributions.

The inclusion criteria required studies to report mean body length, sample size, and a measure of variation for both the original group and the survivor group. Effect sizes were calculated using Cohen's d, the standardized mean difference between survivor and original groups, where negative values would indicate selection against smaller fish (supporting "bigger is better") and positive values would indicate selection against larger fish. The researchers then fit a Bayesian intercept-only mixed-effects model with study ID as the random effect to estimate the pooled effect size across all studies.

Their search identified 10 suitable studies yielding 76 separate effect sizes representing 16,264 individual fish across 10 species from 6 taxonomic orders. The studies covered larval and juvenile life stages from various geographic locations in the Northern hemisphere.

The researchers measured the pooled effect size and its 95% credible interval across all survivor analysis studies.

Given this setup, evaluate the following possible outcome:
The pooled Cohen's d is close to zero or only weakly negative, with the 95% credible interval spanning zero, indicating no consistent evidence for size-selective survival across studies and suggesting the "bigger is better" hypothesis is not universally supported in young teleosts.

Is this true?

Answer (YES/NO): YES